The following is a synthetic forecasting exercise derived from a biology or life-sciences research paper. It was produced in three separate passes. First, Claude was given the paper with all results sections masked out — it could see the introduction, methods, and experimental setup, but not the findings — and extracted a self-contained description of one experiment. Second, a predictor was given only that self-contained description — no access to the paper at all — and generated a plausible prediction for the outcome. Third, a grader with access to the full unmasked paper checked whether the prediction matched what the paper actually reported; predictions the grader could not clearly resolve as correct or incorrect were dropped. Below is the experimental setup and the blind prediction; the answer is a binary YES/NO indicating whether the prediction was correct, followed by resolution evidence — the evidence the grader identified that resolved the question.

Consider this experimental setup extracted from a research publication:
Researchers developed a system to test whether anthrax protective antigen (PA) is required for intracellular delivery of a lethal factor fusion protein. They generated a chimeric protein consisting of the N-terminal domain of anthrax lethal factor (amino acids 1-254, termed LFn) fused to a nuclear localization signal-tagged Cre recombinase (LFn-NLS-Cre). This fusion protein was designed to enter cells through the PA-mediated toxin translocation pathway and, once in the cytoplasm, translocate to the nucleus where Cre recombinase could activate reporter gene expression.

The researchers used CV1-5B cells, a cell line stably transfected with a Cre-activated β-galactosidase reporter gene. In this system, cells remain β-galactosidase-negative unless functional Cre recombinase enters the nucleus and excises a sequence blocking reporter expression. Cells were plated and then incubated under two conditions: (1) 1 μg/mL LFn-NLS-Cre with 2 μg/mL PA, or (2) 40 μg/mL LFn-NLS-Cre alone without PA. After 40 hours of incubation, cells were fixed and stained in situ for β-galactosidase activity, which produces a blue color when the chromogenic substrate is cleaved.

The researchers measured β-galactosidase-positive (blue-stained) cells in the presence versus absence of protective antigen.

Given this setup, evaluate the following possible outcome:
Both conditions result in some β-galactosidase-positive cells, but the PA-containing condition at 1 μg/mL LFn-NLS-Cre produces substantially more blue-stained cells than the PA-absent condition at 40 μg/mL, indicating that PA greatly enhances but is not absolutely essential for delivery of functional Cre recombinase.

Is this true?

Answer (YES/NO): YES